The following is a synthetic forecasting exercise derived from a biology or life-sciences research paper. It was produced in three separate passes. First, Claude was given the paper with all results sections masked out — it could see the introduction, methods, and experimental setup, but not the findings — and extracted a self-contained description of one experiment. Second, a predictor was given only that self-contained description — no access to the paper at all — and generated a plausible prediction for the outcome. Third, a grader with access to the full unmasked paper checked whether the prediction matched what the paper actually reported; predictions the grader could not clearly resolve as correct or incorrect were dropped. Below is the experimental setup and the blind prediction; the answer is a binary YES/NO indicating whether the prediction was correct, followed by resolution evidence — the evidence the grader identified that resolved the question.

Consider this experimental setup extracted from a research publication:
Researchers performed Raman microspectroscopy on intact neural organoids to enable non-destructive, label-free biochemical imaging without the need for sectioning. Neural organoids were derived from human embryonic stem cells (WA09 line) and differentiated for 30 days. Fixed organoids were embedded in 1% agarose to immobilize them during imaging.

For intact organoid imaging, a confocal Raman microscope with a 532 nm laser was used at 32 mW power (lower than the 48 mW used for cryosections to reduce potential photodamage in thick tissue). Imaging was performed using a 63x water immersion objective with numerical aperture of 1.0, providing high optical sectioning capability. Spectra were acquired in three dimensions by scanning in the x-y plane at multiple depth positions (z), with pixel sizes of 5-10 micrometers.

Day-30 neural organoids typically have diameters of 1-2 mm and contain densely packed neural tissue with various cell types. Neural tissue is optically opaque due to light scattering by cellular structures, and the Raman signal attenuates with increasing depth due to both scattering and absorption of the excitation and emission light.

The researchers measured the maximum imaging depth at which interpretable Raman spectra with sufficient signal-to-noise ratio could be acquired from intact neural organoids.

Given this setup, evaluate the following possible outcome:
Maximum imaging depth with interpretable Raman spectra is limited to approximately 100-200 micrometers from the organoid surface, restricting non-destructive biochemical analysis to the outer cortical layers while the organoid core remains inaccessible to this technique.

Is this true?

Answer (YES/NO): YES